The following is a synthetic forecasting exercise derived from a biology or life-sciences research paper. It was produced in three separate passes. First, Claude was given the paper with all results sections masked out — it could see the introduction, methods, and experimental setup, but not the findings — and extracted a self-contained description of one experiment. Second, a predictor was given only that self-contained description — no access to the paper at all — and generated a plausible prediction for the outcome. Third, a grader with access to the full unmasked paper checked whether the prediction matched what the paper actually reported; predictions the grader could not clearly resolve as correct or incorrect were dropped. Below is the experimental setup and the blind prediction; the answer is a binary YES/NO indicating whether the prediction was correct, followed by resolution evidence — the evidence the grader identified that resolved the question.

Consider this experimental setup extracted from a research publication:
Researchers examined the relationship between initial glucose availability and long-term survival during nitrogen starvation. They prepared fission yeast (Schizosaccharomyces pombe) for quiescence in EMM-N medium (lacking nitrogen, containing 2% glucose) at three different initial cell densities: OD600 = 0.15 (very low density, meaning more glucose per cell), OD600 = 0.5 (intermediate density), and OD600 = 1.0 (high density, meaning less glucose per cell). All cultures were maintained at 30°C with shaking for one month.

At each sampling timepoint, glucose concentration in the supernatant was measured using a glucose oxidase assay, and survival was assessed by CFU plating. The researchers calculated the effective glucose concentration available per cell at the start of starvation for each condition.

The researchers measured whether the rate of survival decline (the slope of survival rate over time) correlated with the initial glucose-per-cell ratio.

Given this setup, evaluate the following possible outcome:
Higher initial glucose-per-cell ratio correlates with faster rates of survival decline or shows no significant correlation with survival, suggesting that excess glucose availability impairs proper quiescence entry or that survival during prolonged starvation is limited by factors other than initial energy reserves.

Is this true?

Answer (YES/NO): NO